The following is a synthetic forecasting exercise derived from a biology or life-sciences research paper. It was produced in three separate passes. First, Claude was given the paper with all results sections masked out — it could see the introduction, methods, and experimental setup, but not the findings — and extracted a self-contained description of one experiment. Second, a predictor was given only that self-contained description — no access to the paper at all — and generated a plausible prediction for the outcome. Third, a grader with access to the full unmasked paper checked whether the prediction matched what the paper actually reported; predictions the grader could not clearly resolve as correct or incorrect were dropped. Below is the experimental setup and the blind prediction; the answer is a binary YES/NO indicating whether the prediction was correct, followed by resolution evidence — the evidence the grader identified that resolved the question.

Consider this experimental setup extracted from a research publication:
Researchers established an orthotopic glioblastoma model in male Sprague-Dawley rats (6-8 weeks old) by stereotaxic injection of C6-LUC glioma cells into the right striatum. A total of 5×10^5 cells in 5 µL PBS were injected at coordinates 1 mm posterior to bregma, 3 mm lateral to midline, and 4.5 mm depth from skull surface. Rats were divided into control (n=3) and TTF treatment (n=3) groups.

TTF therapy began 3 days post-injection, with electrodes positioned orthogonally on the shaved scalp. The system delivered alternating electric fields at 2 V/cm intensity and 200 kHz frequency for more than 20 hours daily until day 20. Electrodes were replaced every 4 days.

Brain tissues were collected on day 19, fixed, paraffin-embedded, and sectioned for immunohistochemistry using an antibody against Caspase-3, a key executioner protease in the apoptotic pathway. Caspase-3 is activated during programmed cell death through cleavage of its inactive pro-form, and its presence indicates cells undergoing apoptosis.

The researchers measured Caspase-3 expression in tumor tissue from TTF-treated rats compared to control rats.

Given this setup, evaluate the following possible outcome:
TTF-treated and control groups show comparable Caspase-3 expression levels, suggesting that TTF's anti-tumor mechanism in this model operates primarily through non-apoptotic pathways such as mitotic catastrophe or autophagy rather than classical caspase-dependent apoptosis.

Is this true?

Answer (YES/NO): NO